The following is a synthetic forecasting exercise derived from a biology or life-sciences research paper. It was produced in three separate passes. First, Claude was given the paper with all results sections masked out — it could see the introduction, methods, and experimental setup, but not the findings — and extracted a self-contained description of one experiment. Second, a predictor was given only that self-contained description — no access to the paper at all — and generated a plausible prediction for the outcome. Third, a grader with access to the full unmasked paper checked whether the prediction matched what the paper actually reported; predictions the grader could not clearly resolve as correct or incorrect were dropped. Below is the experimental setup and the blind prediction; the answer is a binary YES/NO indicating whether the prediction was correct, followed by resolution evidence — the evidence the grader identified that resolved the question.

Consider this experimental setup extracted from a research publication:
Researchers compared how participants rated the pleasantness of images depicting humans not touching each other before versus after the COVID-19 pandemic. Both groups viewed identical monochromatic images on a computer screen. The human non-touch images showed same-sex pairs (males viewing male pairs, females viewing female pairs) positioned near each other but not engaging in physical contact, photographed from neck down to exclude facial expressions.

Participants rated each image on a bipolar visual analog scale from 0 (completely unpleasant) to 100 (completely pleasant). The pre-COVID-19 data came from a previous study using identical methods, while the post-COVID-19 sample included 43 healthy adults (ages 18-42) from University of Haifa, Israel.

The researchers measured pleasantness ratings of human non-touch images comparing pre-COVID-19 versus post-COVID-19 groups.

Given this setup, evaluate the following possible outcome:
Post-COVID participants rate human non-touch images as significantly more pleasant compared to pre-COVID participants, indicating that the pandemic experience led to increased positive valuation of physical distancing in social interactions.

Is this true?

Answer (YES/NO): NO